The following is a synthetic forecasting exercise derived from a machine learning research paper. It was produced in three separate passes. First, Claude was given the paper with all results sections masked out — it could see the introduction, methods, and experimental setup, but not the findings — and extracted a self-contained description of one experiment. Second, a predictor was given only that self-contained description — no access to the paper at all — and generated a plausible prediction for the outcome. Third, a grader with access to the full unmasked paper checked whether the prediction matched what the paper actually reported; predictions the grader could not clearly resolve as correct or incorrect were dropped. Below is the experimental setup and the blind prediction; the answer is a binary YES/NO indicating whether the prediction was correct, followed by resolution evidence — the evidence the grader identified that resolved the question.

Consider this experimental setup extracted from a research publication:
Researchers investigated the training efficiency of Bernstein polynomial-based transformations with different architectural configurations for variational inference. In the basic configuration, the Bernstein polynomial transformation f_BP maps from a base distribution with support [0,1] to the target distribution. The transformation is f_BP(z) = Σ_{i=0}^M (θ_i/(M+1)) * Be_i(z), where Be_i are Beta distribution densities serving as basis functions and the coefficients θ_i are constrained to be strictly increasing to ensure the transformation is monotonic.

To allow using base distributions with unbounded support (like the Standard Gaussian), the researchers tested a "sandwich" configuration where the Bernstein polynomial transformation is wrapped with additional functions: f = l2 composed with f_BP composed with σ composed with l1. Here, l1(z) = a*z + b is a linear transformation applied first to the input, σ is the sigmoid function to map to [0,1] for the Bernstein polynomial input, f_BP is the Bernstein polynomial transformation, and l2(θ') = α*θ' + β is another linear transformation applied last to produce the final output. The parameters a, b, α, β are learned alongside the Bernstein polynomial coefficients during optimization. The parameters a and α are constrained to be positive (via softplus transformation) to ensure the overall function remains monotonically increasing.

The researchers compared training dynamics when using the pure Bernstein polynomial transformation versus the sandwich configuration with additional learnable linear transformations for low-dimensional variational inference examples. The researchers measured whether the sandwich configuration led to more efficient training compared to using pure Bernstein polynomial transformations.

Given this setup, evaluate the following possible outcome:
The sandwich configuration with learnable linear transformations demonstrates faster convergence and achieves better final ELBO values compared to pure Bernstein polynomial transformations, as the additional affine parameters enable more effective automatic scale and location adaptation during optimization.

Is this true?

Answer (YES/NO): NO